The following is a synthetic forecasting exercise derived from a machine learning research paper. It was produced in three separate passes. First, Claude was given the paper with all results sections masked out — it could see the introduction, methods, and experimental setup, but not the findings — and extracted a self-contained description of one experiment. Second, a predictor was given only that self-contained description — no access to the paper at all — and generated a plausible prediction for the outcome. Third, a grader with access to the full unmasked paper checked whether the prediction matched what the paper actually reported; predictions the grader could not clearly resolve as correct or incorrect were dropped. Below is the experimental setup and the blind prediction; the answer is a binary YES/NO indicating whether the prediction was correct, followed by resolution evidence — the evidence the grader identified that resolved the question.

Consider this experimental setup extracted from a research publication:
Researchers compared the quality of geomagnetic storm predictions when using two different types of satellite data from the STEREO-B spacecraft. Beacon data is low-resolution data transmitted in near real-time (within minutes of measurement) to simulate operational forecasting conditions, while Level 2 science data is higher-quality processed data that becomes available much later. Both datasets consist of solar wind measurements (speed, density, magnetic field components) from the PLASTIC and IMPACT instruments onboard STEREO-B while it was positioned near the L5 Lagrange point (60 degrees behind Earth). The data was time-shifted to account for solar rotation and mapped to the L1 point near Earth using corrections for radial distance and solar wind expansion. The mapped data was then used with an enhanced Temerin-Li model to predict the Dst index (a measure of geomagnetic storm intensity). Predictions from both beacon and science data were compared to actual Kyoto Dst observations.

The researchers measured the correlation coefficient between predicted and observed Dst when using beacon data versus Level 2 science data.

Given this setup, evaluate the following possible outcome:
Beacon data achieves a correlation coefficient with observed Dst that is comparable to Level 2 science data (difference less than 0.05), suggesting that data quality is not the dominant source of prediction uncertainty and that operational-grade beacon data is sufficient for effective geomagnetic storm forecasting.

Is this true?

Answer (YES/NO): YES